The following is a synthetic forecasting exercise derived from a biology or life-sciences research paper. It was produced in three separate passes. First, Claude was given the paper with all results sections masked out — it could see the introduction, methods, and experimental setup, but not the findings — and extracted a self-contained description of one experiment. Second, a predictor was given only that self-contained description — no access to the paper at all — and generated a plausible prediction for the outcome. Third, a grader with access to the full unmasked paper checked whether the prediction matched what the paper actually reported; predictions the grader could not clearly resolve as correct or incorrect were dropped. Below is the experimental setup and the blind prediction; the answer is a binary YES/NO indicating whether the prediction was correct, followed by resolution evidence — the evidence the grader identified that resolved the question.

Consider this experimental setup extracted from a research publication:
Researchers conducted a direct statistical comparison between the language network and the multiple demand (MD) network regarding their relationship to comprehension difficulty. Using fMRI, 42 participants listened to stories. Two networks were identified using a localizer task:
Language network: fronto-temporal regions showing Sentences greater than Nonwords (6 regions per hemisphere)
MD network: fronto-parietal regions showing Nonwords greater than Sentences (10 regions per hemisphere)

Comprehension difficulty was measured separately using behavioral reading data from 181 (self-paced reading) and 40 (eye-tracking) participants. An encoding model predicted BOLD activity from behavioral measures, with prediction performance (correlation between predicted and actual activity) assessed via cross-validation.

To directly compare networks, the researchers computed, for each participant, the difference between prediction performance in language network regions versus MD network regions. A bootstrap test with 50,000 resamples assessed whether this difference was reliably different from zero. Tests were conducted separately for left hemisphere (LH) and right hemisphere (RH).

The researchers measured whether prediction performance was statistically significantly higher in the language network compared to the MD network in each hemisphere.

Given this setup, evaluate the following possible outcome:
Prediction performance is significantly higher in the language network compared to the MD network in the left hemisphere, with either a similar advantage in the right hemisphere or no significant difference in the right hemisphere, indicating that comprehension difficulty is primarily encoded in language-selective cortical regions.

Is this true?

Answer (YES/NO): YES